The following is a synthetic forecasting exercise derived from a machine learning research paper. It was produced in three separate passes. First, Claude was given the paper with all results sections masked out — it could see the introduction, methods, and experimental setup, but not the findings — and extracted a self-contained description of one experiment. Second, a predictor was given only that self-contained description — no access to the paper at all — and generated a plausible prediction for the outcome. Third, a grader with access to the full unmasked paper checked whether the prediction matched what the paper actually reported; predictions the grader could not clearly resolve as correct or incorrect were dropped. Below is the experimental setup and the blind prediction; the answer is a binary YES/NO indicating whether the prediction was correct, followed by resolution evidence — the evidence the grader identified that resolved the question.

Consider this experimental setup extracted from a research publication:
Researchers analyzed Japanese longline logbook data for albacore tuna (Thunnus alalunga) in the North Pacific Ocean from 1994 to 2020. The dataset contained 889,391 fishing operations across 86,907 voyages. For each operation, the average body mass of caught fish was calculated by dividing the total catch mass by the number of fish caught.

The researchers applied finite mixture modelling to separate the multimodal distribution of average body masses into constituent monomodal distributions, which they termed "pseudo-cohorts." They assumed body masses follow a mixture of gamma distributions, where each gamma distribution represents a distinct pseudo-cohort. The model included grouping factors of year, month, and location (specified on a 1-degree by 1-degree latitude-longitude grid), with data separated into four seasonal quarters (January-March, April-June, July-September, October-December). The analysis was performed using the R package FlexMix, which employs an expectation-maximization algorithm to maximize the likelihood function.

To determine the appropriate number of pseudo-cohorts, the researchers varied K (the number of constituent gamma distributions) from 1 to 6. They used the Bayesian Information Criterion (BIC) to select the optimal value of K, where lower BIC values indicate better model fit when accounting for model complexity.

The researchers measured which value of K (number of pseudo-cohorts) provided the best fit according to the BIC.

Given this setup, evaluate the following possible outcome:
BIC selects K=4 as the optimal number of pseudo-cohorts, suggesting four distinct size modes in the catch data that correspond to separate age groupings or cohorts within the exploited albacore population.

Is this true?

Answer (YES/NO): YES